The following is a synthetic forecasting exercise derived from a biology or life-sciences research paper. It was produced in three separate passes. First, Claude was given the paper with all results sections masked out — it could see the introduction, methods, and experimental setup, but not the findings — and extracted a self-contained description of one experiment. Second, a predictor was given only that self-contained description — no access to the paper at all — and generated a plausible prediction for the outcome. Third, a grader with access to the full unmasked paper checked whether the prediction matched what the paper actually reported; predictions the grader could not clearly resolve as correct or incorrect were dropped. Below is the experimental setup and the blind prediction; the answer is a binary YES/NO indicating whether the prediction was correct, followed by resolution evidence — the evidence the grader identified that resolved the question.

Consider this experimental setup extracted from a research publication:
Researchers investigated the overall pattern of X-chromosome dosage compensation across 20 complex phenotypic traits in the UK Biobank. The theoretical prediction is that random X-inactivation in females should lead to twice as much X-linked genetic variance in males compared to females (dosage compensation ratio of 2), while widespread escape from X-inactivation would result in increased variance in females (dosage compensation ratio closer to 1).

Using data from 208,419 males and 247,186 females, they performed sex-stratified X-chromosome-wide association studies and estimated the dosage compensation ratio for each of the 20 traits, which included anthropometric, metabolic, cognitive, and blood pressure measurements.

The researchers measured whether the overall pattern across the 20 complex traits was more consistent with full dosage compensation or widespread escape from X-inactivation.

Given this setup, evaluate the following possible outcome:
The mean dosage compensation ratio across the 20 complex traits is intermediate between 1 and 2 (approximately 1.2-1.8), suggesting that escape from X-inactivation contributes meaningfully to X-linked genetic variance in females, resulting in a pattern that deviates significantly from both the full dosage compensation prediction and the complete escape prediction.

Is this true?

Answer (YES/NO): NO